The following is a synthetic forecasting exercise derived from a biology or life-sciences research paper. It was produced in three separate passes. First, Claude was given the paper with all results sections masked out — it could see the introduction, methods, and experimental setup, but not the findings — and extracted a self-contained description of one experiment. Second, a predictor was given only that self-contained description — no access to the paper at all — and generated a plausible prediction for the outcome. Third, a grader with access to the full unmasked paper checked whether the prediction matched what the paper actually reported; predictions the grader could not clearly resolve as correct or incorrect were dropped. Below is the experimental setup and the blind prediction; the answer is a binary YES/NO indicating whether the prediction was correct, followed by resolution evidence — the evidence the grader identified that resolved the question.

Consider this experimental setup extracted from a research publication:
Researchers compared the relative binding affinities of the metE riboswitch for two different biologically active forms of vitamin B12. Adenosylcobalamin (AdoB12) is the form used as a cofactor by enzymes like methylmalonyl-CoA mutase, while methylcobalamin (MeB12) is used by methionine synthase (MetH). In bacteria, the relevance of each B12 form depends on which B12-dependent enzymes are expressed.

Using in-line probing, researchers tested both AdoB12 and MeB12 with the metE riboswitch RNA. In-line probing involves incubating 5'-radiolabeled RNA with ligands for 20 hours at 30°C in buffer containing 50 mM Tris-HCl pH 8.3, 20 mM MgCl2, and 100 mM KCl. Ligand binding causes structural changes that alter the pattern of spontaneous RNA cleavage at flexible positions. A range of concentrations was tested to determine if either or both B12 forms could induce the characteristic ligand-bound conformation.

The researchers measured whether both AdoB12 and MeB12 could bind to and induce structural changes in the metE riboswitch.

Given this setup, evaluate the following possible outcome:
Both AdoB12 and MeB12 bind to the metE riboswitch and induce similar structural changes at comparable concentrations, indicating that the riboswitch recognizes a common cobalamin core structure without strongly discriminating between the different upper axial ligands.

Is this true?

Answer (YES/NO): NO